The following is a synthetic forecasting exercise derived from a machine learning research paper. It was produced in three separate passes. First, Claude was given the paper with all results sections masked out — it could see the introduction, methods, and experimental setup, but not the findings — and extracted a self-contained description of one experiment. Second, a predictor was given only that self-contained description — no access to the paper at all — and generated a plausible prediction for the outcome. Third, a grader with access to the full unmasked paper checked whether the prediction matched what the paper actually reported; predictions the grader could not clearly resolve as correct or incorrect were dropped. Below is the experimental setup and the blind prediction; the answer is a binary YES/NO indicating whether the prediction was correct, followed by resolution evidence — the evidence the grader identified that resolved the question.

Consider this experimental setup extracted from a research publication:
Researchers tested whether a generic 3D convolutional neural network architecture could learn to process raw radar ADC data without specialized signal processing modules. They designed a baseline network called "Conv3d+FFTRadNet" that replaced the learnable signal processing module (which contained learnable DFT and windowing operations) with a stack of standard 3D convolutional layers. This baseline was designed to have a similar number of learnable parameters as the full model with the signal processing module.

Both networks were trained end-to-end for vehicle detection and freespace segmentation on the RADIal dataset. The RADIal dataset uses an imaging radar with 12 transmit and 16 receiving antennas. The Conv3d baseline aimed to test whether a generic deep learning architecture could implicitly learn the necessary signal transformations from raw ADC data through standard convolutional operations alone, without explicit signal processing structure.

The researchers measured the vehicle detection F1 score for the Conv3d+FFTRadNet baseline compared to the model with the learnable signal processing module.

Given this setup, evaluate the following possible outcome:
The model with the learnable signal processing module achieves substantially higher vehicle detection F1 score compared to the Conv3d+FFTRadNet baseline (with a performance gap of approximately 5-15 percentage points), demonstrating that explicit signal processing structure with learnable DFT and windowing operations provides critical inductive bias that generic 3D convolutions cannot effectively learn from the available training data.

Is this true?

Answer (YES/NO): NO